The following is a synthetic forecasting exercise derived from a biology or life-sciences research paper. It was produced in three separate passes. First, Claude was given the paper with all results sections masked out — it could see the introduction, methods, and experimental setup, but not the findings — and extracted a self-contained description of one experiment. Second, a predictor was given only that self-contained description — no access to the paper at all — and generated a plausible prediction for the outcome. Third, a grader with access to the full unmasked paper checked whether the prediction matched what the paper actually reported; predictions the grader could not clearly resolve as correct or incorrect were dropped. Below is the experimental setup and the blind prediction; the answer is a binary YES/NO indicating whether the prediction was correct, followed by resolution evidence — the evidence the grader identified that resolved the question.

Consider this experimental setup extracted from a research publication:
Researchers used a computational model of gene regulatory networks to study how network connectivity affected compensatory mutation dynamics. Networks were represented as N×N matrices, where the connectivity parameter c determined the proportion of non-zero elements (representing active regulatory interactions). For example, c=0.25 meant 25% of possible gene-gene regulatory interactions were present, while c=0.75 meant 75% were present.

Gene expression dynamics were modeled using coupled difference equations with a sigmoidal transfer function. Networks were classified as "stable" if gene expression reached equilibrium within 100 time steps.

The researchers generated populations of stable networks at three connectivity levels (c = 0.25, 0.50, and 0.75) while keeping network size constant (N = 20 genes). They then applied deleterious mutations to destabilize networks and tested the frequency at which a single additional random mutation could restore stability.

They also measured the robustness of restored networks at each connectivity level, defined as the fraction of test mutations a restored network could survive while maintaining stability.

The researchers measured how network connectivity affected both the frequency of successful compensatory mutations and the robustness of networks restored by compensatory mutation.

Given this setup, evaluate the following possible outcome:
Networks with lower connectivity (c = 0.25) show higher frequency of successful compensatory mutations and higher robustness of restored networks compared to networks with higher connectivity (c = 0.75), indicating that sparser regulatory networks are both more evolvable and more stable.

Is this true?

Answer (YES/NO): NO